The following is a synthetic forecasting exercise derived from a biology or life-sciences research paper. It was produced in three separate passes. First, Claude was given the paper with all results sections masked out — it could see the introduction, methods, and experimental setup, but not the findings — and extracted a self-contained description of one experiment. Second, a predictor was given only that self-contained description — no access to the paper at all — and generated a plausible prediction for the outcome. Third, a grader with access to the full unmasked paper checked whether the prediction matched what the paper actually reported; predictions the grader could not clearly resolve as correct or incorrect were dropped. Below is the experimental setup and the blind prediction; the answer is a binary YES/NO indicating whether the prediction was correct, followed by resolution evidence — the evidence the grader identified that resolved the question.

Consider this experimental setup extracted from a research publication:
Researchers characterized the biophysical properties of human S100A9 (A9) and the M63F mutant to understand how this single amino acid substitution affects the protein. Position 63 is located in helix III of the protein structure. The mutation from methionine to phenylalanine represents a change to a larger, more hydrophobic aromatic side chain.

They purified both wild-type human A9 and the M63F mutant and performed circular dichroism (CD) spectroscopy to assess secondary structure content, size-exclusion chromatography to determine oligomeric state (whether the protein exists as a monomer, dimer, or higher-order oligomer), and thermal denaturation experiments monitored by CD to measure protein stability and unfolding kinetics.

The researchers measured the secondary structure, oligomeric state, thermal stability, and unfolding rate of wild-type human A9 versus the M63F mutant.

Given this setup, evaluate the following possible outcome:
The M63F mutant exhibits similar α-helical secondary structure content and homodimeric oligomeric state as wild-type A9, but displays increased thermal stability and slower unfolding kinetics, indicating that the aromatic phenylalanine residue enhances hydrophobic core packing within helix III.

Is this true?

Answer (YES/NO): YES